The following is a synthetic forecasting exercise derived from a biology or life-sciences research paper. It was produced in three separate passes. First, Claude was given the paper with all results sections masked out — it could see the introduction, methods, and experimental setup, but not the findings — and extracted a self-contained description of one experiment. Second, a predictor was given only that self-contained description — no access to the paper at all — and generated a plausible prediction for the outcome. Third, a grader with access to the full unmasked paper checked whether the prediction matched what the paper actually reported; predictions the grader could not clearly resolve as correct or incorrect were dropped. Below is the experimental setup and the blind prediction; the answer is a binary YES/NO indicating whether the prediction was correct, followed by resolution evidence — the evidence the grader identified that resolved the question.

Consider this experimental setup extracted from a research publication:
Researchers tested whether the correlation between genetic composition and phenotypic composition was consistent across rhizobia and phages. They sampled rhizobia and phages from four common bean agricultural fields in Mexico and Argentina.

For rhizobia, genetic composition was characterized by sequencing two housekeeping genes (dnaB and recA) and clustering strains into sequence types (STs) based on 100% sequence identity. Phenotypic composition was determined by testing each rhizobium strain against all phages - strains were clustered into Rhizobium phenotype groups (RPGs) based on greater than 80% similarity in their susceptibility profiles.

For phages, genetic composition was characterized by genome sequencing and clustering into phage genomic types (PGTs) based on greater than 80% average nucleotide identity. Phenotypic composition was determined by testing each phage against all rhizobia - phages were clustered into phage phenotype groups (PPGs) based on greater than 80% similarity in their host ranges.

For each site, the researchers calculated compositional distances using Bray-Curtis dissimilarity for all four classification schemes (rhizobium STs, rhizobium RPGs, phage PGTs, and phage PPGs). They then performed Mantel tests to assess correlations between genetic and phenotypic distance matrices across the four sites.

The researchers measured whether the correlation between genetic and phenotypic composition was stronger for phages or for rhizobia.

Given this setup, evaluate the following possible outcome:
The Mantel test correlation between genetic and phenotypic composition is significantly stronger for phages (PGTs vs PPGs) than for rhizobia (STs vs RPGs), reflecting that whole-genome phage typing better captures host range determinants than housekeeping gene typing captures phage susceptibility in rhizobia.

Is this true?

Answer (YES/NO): NO